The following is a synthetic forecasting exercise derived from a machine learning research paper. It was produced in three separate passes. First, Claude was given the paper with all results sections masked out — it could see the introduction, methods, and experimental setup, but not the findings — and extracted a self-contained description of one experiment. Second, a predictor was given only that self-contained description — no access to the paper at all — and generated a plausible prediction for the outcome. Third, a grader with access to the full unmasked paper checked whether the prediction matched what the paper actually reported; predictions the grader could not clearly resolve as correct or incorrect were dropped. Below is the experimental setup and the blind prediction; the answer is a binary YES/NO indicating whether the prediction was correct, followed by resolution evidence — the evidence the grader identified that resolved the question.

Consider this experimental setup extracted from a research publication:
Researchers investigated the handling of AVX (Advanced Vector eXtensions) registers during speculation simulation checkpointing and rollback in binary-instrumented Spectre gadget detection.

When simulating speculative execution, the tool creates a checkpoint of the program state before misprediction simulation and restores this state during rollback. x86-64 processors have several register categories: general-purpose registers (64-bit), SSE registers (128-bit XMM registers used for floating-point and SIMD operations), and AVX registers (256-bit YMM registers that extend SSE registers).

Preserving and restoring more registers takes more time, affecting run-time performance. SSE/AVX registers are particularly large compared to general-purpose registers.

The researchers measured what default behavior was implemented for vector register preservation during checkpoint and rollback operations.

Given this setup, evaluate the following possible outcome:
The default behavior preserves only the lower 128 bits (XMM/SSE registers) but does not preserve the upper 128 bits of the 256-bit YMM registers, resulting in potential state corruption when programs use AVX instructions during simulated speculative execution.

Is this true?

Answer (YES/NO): NO